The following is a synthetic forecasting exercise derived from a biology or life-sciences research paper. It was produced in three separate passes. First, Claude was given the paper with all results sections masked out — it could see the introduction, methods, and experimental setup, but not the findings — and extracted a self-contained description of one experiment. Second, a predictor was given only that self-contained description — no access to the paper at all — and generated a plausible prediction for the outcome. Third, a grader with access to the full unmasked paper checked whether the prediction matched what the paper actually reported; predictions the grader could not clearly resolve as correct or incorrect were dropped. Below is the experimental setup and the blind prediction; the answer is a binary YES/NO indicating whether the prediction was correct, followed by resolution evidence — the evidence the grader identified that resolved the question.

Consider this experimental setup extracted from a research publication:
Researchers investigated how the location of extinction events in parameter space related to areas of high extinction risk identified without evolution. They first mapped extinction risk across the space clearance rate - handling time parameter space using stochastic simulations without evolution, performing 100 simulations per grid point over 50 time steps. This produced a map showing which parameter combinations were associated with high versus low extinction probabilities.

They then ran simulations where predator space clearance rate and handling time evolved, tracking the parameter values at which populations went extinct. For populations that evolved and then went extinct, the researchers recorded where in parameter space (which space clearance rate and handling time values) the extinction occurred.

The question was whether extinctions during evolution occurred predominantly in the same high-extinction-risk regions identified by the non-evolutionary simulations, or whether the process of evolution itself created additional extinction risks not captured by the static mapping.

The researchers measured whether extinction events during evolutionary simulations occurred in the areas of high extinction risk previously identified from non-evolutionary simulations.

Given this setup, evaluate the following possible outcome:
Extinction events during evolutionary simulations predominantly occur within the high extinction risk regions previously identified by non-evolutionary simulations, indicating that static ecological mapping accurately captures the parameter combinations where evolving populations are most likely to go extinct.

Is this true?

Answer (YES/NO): YES